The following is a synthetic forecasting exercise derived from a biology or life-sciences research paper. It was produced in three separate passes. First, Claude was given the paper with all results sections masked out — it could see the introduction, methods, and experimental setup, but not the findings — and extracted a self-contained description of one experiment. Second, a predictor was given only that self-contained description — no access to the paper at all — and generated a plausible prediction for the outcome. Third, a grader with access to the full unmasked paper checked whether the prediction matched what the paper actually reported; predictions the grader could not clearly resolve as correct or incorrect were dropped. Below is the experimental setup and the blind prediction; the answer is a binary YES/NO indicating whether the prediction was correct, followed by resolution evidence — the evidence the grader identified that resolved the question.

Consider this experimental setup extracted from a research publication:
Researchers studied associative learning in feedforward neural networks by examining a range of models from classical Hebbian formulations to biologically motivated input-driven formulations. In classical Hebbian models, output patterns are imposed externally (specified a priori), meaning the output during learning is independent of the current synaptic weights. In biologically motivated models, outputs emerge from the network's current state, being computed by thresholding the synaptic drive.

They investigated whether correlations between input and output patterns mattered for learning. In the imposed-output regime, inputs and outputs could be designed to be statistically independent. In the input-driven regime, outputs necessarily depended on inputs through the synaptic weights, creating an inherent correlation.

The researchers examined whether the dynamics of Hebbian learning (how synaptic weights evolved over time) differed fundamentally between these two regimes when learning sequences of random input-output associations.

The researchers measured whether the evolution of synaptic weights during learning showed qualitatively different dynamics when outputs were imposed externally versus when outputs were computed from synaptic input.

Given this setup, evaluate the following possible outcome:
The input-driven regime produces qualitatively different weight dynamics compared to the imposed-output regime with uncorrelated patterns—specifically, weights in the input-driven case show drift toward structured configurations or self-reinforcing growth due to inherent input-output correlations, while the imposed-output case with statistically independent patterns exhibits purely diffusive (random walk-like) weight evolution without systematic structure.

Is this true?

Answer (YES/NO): YES